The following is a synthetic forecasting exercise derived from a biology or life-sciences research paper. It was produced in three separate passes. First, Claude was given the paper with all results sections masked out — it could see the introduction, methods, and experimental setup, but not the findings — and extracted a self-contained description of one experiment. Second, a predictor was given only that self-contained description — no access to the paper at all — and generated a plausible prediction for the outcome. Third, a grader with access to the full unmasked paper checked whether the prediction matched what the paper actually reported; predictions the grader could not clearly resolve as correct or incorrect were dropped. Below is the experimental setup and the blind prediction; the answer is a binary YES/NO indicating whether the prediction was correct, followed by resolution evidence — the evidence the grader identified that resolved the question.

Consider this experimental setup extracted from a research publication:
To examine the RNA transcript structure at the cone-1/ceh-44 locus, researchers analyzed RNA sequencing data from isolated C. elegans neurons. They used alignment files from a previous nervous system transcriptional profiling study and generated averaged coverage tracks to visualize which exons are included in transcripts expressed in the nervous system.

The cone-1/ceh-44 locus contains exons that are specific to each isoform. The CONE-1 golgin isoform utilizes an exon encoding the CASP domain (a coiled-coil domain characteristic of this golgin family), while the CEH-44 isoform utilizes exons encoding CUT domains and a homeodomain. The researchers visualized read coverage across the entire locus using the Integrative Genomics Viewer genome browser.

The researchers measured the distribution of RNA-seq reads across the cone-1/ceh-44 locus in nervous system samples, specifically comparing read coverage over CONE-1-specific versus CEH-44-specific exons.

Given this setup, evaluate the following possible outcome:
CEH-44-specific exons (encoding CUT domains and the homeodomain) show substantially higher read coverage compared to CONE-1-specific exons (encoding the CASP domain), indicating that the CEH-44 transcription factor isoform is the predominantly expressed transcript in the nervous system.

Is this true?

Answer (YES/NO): YES